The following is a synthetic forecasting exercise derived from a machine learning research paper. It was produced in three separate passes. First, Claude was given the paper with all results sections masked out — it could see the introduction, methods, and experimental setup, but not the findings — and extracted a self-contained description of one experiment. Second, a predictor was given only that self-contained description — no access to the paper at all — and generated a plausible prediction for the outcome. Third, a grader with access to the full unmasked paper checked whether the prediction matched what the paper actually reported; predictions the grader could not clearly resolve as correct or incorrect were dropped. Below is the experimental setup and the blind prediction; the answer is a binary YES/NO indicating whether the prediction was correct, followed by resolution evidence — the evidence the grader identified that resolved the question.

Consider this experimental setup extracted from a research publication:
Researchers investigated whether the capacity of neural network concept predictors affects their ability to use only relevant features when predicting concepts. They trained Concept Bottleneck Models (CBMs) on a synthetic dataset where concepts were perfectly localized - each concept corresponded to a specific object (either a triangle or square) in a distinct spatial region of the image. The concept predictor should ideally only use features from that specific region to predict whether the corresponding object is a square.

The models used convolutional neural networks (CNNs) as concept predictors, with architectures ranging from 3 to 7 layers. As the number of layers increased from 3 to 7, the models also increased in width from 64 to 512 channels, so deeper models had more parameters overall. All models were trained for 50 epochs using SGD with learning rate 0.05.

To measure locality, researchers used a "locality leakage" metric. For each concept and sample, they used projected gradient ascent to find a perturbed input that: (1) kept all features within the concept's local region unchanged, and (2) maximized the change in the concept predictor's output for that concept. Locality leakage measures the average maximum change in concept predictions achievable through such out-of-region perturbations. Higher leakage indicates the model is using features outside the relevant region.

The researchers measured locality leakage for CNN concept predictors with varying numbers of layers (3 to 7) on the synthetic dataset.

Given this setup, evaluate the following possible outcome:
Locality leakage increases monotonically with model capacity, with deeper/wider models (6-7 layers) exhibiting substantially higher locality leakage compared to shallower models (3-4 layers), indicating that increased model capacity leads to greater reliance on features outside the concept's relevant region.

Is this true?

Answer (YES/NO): NO